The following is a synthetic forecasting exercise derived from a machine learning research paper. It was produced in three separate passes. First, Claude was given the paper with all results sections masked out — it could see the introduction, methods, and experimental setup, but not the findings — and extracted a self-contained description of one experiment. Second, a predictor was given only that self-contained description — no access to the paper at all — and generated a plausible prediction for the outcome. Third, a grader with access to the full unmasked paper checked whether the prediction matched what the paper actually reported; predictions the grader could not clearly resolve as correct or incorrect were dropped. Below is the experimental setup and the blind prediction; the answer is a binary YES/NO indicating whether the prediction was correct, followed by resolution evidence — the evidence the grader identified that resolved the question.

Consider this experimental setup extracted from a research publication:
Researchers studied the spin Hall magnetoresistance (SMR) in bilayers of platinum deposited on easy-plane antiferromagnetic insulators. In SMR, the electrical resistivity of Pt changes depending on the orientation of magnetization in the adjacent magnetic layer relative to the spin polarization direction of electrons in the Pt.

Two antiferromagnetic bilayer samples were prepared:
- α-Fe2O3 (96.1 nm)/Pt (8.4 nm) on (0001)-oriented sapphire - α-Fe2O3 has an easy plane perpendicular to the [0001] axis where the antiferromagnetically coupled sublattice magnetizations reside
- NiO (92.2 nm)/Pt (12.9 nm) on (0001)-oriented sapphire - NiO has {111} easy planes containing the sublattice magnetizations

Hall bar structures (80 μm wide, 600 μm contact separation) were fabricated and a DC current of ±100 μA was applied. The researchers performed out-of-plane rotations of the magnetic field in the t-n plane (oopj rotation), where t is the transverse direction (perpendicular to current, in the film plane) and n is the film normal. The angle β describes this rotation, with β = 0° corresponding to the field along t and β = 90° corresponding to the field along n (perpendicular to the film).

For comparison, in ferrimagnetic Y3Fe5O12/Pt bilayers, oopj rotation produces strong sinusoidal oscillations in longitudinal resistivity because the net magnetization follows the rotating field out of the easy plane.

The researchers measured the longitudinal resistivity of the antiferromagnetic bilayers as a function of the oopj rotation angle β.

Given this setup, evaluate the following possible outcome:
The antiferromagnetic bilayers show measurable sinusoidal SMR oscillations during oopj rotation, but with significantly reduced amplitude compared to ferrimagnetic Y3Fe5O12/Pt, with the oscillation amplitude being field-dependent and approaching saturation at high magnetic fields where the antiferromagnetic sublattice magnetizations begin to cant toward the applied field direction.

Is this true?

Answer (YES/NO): NO